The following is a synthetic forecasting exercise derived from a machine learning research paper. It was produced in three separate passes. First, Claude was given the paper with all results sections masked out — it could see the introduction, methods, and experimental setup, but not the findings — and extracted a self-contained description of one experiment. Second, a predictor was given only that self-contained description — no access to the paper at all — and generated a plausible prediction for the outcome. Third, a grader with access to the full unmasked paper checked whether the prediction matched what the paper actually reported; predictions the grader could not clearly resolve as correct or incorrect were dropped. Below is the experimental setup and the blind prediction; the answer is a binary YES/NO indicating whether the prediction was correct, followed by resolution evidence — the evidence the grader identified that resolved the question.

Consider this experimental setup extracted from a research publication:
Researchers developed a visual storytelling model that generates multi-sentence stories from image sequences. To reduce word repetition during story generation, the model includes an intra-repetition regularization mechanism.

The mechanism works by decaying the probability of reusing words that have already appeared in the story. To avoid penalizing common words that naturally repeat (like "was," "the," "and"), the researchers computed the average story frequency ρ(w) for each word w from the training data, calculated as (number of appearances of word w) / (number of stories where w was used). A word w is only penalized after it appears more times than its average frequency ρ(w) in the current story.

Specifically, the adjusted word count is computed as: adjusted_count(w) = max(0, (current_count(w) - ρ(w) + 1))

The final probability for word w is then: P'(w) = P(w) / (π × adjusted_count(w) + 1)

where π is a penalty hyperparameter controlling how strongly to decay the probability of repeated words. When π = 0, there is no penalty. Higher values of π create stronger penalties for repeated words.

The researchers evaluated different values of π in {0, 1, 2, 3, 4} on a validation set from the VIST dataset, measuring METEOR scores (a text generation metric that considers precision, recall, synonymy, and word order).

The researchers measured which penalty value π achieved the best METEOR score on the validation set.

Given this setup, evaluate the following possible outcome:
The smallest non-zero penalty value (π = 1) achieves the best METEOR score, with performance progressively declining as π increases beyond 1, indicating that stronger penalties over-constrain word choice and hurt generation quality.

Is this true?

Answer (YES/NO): NO